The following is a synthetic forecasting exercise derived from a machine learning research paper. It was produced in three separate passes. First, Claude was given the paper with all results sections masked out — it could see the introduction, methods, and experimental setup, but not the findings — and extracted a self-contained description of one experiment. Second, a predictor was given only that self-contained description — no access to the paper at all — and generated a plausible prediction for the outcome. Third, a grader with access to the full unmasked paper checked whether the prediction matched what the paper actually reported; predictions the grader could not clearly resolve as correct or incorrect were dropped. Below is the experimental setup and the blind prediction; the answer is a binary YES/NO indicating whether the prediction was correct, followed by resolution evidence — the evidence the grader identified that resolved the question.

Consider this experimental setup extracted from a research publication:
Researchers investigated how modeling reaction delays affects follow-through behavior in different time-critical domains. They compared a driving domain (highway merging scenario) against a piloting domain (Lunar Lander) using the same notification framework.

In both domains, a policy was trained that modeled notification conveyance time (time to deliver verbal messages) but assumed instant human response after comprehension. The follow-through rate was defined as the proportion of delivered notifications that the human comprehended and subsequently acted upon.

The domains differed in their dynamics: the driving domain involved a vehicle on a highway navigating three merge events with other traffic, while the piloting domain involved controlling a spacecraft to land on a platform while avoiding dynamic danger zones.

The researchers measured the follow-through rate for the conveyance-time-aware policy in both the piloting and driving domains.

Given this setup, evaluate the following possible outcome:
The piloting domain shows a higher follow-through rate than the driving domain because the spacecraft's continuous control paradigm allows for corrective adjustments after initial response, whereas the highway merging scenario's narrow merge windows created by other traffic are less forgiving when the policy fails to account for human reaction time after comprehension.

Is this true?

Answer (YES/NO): YES